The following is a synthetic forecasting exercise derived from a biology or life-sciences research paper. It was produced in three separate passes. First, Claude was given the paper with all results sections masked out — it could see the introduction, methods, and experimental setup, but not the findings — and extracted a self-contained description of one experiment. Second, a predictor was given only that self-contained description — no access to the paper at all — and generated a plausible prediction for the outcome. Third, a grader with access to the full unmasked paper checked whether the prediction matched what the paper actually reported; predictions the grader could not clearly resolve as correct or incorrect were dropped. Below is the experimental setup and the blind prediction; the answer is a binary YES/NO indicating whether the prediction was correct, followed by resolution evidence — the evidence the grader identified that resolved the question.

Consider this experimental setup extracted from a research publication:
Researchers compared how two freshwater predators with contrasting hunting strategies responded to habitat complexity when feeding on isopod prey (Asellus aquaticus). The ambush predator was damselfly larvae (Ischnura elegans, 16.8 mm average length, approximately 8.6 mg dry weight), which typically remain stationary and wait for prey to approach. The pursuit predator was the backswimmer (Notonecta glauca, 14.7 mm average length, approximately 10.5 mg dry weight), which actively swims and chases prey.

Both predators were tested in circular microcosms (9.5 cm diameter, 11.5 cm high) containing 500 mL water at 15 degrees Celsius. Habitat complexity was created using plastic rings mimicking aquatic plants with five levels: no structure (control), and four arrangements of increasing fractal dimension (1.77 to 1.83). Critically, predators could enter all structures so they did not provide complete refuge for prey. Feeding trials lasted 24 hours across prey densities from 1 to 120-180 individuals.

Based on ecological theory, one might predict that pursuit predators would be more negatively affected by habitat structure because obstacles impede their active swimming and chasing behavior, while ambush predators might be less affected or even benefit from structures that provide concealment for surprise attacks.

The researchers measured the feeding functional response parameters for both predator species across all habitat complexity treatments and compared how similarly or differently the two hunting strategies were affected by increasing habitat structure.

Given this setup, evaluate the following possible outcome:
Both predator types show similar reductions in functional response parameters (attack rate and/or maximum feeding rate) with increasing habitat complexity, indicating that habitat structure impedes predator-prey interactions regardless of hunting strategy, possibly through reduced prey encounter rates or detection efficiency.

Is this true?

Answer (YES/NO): NO